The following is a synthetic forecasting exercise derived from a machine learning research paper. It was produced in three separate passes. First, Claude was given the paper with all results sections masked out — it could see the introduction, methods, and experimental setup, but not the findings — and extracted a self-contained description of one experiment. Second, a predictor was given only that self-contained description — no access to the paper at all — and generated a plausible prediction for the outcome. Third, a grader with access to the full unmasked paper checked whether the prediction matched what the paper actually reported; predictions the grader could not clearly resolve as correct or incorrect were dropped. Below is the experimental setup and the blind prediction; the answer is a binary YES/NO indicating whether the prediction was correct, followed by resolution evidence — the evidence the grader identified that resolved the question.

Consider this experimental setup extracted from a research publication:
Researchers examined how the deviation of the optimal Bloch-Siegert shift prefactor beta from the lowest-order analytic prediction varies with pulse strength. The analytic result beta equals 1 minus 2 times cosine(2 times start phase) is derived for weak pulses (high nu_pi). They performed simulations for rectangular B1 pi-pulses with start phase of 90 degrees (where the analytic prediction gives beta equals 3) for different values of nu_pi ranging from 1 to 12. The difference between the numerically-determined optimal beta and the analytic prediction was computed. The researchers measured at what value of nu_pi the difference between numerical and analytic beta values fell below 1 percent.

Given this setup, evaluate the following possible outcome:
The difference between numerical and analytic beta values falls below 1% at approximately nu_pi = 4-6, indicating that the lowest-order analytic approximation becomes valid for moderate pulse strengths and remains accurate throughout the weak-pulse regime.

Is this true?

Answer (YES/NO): NO